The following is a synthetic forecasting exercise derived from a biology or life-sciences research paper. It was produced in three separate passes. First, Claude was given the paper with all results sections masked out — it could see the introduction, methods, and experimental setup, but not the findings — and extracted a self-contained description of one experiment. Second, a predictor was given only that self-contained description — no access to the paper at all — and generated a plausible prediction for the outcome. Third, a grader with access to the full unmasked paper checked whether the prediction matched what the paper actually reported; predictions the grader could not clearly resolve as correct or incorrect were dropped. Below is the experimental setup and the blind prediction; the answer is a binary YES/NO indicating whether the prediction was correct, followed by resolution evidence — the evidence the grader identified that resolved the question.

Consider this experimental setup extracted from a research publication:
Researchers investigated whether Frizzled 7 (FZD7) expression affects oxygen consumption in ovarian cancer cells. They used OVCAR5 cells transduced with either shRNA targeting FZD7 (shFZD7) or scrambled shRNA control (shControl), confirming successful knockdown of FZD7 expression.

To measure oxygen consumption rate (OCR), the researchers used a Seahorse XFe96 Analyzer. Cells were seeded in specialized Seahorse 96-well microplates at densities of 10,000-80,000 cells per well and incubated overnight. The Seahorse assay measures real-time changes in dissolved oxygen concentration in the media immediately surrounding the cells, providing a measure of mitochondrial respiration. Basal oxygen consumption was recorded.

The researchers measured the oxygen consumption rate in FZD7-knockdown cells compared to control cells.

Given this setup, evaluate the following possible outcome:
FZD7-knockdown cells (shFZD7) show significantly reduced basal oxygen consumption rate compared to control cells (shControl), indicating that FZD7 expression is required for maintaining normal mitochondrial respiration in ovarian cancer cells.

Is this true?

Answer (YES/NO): YES